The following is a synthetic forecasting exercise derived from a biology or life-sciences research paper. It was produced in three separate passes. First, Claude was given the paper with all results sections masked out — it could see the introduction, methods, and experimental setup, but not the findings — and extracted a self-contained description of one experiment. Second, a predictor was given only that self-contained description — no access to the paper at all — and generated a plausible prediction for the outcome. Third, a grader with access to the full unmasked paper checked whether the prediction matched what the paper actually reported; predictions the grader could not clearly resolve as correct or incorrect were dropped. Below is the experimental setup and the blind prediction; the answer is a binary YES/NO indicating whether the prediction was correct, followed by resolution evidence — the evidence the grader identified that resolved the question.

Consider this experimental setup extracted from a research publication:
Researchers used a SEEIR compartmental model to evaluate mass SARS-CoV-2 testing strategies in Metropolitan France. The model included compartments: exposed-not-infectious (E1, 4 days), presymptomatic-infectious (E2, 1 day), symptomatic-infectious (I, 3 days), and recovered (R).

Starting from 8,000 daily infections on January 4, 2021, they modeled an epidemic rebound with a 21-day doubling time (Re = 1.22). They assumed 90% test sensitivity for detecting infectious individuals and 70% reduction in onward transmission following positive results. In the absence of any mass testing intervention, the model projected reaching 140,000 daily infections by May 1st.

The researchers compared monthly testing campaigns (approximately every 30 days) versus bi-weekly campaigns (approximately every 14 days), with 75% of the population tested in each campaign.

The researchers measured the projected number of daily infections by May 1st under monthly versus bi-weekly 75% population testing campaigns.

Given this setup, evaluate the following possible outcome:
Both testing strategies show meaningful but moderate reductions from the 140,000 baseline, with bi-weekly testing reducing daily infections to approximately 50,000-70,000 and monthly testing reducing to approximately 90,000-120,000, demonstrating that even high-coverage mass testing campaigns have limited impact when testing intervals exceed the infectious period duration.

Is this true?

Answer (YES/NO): NO